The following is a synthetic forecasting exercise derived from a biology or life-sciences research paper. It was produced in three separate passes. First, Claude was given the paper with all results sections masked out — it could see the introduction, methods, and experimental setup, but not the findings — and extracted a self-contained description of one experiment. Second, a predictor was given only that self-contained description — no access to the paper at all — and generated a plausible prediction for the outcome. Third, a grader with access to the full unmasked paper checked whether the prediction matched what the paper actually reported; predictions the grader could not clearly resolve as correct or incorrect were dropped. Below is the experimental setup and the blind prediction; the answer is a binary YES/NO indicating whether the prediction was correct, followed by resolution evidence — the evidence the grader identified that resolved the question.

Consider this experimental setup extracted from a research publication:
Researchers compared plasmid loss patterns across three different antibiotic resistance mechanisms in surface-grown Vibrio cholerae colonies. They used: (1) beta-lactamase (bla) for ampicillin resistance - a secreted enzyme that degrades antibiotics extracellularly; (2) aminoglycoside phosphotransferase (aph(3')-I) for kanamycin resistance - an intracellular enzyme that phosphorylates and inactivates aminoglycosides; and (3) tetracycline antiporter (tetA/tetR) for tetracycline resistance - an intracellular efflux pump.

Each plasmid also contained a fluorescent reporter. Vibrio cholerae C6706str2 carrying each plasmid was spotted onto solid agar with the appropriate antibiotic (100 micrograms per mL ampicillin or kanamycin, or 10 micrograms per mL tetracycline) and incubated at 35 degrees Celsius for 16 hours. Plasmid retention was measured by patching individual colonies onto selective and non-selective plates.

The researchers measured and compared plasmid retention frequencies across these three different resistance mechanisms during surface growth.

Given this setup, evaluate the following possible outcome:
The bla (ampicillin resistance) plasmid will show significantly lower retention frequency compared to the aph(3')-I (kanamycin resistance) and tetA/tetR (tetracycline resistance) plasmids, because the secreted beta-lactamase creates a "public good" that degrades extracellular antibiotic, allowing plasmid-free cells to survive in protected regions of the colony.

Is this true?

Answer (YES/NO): NO